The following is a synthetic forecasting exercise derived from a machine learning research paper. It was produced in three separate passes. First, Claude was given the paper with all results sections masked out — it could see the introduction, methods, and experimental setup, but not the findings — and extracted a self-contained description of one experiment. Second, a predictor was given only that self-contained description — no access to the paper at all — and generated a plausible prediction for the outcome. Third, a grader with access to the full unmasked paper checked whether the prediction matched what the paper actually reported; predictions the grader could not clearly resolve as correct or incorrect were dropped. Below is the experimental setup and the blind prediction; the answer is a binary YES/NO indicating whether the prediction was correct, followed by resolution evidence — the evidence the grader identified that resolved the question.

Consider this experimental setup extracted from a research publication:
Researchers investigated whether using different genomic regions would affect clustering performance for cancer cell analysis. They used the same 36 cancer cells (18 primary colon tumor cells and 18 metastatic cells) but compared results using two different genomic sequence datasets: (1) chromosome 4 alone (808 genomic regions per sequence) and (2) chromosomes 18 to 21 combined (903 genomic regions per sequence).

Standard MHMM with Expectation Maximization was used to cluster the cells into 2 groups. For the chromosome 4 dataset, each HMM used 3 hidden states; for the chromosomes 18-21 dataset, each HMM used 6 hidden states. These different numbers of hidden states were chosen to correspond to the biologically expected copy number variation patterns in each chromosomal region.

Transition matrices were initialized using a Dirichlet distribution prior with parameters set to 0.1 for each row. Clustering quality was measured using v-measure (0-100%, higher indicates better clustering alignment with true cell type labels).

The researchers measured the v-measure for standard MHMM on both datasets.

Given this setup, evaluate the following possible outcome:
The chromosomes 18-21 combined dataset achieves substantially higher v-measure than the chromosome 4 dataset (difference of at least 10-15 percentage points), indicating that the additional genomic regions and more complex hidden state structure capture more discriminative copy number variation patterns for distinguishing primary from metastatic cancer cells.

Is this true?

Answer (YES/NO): YES